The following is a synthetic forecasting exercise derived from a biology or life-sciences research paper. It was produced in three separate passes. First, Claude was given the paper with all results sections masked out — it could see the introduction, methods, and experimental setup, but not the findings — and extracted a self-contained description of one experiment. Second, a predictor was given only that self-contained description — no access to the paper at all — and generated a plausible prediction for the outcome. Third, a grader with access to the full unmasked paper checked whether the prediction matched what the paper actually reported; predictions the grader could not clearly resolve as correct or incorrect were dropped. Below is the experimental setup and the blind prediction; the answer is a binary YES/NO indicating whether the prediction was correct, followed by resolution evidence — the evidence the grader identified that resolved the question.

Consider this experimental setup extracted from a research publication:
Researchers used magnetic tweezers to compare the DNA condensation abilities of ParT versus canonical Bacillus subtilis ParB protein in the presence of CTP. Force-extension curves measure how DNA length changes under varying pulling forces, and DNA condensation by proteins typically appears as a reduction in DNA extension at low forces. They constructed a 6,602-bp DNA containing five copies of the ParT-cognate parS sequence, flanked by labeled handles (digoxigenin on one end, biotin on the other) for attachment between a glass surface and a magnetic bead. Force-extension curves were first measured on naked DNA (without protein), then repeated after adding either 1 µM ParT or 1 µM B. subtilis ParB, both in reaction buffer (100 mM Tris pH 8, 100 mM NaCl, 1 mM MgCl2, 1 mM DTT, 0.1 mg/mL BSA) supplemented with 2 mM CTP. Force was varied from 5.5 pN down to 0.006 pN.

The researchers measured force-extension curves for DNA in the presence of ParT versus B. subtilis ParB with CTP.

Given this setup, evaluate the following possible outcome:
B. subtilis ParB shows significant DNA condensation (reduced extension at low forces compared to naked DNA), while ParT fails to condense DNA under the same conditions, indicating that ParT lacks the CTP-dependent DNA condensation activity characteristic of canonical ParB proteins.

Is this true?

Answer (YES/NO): YES